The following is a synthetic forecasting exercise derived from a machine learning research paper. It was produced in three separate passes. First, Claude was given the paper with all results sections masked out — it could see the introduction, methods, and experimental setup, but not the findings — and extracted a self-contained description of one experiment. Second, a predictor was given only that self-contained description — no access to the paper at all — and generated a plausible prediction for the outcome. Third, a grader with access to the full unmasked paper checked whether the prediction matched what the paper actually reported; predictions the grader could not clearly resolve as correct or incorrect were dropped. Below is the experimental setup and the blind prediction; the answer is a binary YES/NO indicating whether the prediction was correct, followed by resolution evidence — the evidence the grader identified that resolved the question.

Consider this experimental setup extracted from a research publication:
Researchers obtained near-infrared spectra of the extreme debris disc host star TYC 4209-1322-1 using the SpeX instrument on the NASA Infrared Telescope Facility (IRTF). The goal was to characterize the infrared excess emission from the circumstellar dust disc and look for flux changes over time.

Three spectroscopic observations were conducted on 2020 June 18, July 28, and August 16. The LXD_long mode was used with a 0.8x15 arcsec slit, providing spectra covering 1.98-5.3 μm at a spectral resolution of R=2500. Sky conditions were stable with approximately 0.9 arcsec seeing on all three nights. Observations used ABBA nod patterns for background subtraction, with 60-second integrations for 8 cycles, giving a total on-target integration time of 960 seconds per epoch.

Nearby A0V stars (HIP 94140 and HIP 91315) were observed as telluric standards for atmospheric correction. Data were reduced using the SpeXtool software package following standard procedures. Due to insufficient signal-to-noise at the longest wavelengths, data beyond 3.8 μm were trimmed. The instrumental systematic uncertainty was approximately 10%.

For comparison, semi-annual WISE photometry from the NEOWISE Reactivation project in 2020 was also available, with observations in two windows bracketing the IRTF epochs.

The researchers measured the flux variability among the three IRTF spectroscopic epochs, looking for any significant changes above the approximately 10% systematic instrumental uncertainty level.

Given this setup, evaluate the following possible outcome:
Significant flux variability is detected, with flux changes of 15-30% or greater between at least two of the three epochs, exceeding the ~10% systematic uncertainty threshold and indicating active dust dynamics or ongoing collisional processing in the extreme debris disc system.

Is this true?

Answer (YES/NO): NO